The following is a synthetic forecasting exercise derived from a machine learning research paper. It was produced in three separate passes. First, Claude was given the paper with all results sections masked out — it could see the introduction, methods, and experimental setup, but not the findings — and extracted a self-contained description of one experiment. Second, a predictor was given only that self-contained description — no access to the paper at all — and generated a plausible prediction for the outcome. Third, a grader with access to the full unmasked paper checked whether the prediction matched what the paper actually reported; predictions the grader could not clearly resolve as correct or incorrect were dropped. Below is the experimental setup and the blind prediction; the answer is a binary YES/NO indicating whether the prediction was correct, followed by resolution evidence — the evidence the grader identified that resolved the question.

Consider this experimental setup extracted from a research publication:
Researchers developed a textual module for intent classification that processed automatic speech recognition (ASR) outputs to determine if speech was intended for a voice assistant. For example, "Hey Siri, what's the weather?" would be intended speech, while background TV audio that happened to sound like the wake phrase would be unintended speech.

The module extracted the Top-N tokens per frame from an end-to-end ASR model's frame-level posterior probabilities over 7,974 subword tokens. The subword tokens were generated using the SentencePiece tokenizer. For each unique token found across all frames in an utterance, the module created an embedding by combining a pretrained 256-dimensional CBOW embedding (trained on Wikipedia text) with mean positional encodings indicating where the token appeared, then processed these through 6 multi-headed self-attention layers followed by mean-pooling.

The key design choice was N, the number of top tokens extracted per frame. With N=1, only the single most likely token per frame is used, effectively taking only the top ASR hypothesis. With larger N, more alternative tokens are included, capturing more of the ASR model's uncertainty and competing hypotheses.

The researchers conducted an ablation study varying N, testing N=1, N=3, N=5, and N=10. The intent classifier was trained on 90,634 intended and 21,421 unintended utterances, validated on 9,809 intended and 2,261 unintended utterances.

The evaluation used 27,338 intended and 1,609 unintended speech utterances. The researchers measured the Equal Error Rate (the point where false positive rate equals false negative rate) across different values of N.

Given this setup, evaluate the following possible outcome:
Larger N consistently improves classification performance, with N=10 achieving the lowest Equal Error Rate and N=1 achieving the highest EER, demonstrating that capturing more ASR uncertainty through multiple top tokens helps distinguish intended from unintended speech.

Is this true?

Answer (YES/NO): NO